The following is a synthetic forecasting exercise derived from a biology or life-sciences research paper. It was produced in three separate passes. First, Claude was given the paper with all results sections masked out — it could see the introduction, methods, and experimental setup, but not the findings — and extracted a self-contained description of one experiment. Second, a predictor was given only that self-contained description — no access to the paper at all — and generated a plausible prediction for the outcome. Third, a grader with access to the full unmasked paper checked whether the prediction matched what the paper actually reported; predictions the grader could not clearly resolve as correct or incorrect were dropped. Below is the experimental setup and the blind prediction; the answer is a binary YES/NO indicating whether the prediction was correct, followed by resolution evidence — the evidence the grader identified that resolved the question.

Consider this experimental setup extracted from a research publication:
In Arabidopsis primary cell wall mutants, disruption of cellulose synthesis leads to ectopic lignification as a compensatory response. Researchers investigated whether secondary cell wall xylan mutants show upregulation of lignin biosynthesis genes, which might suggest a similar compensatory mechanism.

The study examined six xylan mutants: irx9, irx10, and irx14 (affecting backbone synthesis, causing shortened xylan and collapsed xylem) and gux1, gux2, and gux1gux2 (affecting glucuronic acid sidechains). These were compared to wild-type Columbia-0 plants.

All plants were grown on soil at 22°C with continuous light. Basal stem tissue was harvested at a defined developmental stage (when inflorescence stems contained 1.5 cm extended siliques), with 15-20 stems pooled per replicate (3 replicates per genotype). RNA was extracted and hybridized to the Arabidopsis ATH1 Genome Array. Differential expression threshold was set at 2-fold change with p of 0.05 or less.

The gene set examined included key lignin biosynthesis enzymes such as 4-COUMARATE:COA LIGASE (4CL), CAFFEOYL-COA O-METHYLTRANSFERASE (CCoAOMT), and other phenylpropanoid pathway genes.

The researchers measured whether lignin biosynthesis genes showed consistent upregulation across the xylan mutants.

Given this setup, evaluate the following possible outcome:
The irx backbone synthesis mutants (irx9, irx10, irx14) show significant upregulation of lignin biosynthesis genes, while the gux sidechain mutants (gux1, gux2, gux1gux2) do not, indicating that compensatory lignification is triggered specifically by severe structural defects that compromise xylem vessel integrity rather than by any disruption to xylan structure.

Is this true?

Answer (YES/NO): NO